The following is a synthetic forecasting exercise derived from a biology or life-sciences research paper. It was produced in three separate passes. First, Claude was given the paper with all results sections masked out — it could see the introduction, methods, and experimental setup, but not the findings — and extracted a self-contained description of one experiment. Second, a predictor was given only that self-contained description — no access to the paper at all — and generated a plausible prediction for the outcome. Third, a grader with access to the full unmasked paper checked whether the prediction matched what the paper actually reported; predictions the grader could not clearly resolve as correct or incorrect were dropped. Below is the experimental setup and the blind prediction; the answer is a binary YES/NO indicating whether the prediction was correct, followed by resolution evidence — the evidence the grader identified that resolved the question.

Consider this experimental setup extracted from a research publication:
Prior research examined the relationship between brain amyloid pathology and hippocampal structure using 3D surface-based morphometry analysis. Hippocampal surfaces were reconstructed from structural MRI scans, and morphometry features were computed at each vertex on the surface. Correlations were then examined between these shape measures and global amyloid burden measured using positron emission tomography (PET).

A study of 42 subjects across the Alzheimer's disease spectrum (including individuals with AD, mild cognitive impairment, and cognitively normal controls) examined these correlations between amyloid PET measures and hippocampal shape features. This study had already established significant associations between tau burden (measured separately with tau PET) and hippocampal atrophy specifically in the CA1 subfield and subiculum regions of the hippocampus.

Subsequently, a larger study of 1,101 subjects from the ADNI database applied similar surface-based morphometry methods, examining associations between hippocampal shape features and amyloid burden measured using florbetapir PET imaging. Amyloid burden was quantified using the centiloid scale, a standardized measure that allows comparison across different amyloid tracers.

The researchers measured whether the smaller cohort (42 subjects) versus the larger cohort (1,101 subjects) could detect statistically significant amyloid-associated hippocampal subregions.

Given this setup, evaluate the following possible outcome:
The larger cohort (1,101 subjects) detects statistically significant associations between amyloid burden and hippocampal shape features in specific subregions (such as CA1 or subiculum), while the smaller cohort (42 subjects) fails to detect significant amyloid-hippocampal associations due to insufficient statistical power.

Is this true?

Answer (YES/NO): YES